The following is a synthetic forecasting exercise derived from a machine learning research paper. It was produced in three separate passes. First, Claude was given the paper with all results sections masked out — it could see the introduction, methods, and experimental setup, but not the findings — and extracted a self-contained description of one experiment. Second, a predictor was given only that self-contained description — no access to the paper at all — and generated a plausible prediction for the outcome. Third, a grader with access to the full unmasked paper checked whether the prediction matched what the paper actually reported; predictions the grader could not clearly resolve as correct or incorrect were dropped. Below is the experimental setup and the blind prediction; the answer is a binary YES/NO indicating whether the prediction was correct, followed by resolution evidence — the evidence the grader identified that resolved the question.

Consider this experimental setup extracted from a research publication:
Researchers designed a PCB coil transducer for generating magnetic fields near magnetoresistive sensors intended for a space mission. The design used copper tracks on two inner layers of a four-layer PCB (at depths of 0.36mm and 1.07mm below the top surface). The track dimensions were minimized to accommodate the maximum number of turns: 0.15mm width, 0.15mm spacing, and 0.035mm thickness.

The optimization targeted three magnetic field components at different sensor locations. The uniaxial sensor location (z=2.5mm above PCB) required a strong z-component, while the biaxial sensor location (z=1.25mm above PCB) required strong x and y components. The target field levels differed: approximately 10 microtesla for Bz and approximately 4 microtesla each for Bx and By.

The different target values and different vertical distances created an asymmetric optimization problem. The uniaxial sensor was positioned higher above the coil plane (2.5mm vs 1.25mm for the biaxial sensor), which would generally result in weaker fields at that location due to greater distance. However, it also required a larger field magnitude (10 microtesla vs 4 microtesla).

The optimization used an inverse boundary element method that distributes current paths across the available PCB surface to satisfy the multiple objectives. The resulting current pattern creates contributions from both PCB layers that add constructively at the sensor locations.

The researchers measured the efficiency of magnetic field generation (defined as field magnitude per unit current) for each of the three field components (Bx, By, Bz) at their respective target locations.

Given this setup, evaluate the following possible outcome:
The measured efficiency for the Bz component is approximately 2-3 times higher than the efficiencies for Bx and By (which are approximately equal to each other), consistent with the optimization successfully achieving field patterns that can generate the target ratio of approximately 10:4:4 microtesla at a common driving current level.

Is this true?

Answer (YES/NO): YES